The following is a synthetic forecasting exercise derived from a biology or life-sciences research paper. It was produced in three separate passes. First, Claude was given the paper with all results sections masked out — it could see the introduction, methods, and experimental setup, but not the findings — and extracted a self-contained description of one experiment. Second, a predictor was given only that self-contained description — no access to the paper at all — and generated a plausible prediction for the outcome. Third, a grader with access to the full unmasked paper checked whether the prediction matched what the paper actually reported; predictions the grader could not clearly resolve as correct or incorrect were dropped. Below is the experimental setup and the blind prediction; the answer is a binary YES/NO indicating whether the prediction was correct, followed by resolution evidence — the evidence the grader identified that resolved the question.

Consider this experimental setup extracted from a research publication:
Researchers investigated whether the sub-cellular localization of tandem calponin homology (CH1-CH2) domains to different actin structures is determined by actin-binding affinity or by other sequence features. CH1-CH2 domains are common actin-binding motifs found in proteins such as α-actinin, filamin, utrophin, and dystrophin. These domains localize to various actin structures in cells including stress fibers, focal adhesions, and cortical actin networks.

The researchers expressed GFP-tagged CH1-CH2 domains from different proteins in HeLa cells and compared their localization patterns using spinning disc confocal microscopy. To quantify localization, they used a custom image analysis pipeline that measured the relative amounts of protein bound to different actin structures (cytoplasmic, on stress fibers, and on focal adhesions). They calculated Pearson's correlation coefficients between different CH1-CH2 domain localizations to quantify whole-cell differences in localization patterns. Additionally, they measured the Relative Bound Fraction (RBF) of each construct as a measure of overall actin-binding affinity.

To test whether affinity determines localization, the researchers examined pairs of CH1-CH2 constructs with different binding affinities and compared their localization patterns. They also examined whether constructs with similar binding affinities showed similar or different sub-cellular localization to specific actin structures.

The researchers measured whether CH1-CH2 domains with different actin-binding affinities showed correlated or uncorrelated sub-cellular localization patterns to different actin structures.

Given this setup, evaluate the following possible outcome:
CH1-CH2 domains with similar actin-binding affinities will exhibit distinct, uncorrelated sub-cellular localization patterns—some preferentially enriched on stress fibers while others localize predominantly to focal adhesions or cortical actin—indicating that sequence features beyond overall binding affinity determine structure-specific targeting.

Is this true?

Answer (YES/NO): YES